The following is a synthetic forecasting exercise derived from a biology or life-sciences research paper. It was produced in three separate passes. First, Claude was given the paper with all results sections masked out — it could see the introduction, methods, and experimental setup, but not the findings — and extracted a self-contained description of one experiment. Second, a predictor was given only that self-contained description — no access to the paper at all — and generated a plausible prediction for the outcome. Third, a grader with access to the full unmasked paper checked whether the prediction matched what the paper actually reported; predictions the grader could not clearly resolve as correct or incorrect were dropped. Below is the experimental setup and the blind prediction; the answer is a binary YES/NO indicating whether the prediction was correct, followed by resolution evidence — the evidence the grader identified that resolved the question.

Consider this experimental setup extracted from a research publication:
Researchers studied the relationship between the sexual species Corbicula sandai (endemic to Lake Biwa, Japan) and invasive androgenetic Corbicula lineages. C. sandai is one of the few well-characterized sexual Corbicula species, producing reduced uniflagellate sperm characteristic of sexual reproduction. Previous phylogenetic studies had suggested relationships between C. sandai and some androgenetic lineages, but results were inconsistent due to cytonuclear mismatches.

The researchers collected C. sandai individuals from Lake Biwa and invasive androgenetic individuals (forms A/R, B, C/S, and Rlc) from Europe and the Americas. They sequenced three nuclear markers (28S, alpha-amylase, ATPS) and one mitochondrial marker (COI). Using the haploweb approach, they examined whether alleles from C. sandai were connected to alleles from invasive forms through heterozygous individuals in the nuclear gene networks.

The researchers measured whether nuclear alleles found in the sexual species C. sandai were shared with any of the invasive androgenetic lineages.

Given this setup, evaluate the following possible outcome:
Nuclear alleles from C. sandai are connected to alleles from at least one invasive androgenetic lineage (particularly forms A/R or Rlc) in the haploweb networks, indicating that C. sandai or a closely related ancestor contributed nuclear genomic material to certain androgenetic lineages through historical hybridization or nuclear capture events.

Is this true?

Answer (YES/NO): YES